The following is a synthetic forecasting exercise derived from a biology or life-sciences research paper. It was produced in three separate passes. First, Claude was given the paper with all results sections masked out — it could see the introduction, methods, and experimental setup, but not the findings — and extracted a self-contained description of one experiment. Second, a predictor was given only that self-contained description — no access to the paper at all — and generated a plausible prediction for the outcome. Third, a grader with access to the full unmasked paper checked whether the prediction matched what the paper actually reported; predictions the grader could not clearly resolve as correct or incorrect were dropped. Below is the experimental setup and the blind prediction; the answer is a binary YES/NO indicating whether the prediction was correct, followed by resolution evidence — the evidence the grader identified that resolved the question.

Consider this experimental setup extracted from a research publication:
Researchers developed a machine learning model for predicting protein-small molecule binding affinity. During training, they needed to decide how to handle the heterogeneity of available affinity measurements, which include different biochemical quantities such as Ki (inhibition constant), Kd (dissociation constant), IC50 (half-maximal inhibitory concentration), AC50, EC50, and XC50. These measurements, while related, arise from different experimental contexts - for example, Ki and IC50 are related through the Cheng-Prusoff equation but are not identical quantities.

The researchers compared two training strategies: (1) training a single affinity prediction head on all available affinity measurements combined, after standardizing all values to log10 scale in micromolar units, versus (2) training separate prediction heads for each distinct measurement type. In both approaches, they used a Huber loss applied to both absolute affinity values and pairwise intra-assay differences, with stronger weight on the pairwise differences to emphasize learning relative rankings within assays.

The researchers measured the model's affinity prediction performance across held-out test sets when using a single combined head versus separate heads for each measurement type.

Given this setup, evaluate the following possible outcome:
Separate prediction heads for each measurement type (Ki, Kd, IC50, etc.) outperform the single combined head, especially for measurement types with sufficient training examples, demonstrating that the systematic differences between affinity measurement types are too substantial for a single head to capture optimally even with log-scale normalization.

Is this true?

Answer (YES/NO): NO